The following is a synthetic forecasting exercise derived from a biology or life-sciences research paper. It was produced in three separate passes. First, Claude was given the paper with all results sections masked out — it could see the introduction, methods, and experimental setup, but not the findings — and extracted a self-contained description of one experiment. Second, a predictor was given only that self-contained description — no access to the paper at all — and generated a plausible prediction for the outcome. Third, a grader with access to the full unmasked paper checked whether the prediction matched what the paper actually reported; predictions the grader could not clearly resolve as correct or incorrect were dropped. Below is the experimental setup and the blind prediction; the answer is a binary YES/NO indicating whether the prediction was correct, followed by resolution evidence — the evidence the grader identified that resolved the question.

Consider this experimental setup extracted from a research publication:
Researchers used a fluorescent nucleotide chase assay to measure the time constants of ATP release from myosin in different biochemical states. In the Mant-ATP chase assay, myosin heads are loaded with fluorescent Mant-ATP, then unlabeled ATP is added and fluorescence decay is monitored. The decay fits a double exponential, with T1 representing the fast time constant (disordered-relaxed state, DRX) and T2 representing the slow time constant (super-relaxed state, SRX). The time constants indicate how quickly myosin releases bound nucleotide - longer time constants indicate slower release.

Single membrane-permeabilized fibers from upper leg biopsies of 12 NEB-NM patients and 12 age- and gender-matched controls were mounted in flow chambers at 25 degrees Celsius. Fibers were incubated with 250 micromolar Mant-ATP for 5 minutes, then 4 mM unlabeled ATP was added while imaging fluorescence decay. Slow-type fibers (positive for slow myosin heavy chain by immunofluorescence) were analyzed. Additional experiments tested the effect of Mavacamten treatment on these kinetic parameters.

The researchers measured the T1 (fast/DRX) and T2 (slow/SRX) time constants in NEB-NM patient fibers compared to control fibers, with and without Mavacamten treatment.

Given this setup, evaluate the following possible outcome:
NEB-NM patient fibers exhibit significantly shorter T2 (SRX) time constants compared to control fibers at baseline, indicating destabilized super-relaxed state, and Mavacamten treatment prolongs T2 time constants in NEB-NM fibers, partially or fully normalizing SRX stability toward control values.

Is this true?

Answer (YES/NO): NO